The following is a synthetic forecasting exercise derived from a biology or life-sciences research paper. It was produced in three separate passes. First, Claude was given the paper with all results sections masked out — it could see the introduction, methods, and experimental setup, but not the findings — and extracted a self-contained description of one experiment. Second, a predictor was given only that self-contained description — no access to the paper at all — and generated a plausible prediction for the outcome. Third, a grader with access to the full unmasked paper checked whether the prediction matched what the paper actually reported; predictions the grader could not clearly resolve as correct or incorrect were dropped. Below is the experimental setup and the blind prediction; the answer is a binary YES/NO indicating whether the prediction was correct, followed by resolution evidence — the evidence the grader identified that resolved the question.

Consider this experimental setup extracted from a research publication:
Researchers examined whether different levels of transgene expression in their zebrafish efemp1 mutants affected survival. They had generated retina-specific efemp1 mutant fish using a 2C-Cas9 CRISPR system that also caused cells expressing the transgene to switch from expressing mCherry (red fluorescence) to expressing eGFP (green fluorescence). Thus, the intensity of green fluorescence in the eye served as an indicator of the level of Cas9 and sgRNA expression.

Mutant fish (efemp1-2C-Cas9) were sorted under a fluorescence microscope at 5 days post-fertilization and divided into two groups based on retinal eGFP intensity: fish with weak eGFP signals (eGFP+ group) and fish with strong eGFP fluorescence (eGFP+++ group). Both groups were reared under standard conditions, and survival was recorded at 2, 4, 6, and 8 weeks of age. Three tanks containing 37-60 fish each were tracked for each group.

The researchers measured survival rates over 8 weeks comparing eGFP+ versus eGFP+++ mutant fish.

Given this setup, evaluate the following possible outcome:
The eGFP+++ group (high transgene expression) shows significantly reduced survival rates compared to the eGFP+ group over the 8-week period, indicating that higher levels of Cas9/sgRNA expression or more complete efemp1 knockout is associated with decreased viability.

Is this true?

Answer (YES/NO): YES